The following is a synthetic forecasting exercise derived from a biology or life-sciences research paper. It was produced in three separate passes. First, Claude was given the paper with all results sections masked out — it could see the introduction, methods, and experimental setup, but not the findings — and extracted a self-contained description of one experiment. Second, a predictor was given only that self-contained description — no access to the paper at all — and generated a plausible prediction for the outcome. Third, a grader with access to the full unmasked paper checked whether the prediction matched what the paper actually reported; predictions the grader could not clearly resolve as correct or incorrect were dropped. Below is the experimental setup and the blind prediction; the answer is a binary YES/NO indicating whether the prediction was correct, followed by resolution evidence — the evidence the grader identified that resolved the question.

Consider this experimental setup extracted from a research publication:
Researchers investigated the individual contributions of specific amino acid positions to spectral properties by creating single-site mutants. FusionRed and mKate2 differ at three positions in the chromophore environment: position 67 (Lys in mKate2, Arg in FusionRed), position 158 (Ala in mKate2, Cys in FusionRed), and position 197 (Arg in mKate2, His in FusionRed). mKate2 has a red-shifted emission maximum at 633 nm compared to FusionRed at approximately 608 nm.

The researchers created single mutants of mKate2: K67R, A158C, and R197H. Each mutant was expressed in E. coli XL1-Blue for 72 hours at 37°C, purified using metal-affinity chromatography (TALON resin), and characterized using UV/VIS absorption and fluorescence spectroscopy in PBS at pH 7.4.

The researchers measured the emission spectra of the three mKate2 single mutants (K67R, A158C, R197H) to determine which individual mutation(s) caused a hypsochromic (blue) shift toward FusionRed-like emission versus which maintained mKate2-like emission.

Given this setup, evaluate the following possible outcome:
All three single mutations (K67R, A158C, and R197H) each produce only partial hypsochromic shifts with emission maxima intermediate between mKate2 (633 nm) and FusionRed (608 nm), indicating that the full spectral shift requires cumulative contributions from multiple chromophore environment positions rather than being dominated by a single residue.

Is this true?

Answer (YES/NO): NO